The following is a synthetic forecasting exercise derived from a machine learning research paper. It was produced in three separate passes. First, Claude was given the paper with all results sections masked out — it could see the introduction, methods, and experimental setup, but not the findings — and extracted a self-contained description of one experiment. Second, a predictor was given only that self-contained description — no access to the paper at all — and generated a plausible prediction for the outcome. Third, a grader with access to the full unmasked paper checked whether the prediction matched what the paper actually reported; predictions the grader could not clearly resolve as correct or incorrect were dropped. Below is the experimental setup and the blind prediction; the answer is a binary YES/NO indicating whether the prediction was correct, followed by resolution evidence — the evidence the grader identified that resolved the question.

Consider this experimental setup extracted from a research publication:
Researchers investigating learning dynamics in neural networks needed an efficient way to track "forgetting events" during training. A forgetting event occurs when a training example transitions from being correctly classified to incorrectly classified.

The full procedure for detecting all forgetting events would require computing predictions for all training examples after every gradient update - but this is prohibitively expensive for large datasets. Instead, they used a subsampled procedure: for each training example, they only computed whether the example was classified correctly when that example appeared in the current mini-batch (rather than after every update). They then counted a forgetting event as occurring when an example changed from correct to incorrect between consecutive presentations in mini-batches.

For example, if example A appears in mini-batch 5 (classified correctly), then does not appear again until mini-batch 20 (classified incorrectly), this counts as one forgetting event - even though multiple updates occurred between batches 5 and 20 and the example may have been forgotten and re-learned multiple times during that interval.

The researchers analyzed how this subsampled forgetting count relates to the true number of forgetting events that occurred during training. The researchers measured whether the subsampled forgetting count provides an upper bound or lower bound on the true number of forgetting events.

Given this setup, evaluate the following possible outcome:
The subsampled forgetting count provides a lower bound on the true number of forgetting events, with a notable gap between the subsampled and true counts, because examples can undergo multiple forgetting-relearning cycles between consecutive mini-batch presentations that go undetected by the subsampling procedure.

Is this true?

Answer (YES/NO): YES